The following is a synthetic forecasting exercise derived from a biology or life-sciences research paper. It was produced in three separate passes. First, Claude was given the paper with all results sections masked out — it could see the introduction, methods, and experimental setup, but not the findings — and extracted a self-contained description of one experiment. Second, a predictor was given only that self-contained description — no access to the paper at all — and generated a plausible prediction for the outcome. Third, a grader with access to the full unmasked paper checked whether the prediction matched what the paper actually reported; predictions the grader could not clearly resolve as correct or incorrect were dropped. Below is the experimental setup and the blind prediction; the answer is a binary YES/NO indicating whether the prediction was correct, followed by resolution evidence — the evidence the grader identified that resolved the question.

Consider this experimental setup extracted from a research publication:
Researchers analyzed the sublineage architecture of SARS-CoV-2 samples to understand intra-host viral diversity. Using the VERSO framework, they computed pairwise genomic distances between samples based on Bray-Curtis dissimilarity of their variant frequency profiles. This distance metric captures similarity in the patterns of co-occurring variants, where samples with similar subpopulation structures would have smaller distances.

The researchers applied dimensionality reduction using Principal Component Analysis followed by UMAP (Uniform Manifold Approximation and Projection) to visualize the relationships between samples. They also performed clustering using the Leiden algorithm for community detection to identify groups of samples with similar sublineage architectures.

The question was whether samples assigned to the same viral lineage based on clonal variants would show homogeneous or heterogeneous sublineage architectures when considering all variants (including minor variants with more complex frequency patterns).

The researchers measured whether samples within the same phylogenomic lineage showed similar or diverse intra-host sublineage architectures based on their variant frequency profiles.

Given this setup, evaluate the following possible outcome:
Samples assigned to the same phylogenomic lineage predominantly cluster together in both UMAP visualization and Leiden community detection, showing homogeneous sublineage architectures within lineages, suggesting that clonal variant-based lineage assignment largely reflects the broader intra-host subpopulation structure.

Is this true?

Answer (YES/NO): NO